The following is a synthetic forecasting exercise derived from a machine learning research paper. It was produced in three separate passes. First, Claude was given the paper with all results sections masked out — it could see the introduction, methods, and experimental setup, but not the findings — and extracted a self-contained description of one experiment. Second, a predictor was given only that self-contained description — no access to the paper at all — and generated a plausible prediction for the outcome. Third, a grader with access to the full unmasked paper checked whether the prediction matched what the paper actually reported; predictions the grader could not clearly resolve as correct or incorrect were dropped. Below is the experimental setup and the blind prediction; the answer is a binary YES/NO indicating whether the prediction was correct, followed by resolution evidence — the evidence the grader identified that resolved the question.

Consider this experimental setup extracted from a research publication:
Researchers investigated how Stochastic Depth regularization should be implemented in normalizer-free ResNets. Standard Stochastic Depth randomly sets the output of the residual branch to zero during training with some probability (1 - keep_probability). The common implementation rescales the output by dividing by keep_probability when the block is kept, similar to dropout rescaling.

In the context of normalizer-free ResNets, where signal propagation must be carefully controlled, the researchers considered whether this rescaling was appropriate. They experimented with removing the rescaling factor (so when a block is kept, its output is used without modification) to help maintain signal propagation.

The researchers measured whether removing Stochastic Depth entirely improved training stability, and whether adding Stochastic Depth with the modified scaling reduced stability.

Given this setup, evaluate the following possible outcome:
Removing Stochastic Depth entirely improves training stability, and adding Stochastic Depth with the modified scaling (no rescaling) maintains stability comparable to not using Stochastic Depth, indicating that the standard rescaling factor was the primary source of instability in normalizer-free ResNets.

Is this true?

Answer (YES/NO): NO